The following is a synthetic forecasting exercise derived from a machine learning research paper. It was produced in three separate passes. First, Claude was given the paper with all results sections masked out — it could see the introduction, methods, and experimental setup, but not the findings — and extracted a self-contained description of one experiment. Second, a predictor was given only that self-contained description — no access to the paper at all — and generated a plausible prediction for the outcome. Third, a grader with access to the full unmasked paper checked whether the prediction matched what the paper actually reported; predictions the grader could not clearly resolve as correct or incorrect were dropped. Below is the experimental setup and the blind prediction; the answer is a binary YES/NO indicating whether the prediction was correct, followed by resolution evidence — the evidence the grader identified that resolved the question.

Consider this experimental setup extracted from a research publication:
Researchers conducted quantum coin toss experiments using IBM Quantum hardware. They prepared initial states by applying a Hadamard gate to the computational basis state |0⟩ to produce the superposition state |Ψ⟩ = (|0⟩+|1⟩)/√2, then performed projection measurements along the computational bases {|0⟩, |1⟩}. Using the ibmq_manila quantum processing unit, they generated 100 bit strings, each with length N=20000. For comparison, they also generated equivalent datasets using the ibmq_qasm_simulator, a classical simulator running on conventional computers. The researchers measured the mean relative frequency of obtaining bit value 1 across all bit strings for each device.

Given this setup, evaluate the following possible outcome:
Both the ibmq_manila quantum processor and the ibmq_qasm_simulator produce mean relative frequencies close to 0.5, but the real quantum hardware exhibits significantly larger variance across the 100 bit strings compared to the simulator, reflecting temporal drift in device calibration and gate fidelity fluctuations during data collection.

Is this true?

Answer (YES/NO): NO